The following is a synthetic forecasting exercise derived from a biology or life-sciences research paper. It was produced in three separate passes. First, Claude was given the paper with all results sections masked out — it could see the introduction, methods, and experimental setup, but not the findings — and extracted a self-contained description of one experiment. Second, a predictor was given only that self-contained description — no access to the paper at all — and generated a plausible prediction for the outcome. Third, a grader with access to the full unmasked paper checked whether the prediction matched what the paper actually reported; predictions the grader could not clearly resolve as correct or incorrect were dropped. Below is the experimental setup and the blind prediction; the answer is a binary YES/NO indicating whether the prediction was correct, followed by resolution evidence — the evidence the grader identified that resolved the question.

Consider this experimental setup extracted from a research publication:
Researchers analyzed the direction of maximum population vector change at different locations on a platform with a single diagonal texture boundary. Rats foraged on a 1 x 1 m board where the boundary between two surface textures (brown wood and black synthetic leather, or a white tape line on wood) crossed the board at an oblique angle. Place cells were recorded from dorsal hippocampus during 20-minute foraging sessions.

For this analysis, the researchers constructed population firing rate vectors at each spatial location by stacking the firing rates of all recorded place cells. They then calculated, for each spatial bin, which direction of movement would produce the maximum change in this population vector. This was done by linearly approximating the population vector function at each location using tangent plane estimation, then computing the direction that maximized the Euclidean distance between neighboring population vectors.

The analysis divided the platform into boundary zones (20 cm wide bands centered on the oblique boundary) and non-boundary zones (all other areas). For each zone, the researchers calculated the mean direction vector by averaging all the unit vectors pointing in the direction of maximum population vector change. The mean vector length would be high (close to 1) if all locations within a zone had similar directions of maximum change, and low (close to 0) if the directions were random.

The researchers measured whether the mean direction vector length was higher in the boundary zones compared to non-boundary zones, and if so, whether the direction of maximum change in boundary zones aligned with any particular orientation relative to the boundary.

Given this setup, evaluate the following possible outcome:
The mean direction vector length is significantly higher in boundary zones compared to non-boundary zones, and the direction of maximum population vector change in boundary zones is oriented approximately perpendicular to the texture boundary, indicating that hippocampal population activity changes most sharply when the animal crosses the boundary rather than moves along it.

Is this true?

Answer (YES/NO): YES